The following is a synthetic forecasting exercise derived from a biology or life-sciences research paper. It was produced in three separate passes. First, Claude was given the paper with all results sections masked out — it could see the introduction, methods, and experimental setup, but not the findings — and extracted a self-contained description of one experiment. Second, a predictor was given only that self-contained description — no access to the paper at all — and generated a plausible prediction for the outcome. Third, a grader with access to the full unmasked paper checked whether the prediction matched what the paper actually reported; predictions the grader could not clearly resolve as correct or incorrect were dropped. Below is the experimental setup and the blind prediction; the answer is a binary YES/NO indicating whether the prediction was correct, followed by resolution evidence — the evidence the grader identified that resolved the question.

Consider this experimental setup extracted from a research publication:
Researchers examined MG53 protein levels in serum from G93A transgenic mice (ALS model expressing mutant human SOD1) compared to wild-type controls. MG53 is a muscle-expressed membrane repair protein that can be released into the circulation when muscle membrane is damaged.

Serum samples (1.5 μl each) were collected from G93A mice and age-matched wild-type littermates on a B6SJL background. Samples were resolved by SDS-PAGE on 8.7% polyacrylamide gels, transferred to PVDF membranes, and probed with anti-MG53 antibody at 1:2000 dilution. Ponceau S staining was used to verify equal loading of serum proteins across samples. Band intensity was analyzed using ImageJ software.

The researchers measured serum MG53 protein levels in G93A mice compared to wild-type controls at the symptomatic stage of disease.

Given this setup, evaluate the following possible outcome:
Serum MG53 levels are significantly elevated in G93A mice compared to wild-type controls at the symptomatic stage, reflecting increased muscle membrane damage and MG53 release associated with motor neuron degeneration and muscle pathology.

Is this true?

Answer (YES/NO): NO